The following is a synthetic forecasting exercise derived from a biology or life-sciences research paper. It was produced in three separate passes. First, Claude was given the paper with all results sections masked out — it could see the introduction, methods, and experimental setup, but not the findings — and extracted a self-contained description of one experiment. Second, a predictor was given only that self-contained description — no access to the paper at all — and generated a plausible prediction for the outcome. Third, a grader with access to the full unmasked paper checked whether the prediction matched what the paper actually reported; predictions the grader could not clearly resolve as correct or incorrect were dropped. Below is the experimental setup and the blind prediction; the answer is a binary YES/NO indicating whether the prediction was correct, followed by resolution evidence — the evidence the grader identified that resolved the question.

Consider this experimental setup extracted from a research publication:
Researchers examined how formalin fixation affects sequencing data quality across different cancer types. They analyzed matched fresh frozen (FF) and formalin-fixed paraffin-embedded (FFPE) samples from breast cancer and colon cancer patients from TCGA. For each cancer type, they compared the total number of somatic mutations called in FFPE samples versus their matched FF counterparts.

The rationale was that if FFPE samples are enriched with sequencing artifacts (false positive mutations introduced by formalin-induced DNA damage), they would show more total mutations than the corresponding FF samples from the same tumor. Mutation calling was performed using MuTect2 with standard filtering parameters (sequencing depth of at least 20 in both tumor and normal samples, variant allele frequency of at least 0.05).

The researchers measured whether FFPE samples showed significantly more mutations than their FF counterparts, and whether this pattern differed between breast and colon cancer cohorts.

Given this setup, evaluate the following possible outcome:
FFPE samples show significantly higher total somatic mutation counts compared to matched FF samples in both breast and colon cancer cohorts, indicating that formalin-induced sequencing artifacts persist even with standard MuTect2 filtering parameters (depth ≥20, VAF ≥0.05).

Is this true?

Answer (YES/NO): NO